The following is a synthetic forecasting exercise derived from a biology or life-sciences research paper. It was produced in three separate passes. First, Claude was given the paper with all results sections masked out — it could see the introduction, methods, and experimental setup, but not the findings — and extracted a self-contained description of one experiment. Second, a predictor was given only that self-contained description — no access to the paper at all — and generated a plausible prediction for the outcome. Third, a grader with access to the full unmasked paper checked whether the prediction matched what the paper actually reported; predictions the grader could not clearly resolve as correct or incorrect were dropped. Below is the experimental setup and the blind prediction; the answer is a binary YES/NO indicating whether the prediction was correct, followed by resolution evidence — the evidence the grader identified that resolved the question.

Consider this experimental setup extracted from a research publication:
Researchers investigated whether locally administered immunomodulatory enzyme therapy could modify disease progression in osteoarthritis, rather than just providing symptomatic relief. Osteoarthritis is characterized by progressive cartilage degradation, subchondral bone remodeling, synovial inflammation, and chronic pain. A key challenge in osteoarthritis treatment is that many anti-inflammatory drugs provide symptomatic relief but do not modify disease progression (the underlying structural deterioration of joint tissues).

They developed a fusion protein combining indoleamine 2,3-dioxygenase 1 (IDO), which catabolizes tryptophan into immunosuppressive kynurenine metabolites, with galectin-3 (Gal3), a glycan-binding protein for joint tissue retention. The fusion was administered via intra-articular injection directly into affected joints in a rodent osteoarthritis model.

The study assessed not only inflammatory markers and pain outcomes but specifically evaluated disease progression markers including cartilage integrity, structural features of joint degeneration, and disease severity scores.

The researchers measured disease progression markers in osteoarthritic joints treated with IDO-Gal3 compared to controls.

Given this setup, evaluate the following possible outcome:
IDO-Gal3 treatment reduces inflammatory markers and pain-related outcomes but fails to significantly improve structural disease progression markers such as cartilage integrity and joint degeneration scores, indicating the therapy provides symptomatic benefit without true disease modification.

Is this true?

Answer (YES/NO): NO